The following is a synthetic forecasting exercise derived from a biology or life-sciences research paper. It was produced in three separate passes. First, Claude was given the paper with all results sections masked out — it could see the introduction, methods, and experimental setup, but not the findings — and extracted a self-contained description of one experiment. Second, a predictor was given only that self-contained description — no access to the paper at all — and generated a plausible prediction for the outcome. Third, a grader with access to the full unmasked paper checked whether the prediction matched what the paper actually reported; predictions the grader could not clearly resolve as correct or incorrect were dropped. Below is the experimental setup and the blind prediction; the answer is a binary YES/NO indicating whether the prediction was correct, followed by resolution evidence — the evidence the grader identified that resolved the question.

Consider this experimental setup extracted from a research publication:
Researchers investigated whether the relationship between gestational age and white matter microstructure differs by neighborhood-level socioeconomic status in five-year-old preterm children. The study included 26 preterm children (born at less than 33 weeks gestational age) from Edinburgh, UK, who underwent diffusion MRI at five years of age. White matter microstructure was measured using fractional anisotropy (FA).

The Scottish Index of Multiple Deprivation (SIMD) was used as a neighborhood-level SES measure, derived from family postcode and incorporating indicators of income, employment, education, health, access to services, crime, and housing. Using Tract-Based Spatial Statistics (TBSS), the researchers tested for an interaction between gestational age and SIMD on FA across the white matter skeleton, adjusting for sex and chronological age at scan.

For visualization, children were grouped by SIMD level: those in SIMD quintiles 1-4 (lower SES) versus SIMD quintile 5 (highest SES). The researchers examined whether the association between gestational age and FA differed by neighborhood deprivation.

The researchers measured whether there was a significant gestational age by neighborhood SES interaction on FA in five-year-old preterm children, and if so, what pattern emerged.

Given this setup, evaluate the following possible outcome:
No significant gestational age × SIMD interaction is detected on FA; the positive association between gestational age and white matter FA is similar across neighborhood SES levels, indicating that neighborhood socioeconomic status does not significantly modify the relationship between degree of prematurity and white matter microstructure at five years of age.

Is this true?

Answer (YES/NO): NO